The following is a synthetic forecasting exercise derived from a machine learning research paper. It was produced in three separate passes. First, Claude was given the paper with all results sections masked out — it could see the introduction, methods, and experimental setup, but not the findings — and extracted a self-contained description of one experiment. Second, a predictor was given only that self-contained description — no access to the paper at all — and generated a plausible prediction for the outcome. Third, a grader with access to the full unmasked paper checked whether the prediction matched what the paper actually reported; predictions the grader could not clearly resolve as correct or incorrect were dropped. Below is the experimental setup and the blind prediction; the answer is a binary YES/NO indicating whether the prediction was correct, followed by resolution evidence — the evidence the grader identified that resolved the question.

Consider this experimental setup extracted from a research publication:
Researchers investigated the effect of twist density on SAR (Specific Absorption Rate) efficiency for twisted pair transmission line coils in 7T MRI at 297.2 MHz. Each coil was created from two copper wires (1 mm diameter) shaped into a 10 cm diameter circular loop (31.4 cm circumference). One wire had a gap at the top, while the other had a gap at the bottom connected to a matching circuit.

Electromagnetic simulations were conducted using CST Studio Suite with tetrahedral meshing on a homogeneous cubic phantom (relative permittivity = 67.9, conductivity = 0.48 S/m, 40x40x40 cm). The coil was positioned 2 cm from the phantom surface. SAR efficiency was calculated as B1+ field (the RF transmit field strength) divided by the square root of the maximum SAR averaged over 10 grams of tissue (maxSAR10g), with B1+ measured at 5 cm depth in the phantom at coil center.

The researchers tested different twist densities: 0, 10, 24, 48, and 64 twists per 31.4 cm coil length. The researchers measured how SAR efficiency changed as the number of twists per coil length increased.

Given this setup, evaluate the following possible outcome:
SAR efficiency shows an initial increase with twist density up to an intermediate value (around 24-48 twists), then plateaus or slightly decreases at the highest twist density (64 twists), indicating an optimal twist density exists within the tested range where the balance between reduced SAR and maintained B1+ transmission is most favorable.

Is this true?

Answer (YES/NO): NO